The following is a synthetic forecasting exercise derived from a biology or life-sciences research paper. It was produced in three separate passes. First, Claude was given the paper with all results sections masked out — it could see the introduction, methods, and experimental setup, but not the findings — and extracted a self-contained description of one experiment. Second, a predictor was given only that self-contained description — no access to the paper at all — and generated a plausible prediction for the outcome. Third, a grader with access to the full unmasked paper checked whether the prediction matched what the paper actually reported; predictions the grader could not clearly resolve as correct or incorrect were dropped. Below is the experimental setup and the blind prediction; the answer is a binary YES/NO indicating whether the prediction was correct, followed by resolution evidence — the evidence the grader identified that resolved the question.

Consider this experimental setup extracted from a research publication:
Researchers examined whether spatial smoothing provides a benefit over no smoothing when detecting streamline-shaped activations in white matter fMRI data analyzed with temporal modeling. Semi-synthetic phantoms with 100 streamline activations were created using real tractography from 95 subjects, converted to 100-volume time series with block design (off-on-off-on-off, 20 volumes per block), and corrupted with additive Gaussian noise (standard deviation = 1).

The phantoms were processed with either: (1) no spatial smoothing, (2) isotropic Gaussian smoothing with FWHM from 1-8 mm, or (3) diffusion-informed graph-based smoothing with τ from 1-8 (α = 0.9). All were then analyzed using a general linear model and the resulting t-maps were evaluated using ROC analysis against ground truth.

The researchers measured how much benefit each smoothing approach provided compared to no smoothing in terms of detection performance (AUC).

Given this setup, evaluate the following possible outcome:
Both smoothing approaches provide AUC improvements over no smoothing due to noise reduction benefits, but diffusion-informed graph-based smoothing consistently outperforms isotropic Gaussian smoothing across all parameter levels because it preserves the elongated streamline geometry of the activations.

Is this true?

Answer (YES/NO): NO